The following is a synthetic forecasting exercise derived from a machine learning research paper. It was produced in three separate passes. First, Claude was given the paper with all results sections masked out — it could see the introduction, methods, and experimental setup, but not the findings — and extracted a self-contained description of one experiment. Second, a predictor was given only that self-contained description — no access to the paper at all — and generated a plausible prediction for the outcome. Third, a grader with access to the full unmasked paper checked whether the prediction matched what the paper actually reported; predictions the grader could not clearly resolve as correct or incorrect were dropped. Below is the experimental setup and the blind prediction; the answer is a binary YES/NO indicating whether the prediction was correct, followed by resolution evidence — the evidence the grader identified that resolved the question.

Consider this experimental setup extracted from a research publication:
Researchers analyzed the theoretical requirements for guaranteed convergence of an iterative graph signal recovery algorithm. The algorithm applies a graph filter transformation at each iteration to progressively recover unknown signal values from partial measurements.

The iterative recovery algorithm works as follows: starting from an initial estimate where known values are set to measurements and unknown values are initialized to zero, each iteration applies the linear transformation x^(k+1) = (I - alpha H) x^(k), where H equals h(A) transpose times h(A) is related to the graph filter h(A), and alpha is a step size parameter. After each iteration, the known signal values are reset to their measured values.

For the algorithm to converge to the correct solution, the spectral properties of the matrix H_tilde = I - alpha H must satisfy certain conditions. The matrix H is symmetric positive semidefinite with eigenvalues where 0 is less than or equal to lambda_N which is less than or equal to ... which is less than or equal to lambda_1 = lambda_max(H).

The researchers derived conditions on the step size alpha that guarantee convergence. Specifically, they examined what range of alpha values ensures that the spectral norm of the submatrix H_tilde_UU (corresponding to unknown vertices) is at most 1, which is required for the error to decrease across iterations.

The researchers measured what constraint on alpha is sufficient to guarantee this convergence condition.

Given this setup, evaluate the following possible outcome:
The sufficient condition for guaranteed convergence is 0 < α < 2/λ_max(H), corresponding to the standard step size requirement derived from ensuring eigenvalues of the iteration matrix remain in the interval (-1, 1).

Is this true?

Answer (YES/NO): NO